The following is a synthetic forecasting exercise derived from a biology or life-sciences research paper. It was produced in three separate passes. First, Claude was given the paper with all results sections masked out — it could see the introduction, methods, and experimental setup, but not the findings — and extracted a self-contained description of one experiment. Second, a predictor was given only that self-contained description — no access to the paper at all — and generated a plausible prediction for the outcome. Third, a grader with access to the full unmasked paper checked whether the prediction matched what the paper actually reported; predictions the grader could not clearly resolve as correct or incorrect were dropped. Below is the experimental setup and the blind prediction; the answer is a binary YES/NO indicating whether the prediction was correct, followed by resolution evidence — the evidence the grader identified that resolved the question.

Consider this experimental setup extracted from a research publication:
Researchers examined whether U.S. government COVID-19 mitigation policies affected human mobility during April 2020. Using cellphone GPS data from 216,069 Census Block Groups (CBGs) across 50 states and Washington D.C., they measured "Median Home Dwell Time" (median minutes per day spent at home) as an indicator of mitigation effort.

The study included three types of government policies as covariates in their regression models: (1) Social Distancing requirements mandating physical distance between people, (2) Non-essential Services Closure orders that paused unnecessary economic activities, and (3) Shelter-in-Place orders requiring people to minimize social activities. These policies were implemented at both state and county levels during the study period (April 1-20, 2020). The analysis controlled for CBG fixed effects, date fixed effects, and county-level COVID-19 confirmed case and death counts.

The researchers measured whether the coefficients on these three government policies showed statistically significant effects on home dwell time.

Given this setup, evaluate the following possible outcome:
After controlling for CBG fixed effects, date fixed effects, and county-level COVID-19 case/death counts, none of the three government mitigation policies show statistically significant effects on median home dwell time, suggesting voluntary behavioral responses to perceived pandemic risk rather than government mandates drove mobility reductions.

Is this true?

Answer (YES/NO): YES